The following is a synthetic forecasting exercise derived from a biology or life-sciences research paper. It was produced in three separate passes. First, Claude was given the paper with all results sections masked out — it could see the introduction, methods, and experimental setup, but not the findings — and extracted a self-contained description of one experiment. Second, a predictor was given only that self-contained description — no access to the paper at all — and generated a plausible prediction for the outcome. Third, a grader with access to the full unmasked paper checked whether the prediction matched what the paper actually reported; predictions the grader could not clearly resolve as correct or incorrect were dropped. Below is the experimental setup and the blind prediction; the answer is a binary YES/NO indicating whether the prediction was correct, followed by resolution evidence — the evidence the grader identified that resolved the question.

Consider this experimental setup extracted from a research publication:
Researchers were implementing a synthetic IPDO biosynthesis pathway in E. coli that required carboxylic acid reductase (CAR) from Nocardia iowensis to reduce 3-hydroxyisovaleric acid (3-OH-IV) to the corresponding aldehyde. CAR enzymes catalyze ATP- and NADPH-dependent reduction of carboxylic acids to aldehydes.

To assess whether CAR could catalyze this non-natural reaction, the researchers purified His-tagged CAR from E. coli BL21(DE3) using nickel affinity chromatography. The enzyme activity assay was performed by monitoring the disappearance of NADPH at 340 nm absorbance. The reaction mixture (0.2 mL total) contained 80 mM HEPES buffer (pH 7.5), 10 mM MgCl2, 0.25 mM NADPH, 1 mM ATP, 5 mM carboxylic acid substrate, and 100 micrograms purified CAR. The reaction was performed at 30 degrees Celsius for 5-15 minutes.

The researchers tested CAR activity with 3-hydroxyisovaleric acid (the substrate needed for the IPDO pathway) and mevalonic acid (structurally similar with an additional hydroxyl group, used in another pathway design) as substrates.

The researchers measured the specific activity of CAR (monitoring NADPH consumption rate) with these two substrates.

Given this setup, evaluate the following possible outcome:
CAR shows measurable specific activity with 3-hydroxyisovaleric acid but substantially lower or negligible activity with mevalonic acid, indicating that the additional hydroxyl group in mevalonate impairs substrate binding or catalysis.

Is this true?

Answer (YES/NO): NO